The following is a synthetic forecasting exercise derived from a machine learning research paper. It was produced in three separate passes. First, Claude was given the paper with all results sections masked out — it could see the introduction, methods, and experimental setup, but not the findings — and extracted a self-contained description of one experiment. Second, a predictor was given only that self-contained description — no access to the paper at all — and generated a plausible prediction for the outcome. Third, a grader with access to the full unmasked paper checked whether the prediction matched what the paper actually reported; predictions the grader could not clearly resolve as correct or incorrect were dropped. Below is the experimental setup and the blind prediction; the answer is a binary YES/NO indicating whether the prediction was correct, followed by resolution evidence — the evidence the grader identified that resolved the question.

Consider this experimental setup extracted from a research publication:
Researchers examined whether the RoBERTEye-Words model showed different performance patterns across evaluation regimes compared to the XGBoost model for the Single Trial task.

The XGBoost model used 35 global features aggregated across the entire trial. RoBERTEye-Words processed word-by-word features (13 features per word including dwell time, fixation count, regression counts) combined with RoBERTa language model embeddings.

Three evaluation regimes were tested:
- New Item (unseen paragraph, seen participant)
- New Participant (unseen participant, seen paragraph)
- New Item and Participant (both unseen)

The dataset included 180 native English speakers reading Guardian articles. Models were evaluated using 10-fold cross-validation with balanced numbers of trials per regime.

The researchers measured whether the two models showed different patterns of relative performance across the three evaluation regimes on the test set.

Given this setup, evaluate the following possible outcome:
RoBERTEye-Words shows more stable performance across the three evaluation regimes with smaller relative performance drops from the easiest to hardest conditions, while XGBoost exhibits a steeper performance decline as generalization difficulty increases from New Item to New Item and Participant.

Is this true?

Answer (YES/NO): NO